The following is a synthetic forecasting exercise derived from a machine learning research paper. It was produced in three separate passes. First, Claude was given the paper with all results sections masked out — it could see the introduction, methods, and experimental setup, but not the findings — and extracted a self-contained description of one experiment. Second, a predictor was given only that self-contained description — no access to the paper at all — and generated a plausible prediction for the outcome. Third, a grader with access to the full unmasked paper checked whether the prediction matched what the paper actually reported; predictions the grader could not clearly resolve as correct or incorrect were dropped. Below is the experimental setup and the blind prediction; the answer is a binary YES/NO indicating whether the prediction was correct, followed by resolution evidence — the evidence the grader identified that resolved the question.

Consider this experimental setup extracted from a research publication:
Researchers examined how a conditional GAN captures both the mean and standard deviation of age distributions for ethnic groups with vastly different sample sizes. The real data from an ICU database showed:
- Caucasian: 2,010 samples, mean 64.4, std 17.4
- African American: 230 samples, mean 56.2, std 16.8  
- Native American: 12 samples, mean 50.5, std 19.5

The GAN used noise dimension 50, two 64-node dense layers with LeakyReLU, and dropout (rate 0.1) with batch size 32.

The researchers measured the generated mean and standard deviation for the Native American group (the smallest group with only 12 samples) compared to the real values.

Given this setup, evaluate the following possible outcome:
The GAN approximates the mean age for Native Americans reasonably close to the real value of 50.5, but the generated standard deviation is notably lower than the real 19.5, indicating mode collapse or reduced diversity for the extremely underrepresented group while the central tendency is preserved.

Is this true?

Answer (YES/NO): YES